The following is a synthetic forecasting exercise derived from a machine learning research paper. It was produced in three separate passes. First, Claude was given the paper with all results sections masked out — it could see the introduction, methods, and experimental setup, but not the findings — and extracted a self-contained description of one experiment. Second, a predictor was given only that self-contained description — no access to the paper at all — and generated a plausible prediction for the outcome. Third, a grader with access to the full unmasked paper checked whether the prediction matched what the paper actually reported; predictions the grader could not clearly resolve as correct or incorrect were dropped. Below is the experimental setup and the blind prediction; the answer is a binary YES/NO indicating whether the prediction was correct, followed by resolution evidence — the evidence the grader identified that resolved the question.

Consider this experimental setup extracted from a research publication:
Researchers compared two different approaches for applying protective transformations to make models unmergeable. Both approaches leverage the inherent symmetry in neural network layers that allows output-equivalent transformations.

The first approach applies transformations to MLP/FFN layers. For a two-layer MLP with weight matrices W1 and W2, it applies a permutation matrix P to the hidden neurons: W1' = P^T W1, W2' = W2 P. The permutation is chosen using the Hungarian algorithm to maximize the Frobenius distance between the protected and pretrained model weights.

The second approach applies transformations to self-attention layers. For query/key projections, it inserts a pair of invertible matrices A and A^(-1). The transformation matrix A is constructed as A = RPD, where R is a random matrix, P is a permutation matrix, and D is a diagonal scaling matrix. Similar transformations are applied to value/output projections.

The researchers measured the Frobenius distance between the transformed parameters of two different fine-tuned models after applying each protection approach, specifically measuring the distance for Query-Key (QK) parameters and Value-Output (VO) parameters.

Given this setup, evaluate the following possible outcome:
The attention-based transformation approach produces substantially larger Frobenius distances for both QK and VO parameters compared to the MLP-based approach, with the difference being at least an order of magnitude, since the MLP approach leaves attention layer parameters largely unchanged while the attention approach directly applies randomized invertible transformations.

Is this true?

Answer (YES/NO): YES